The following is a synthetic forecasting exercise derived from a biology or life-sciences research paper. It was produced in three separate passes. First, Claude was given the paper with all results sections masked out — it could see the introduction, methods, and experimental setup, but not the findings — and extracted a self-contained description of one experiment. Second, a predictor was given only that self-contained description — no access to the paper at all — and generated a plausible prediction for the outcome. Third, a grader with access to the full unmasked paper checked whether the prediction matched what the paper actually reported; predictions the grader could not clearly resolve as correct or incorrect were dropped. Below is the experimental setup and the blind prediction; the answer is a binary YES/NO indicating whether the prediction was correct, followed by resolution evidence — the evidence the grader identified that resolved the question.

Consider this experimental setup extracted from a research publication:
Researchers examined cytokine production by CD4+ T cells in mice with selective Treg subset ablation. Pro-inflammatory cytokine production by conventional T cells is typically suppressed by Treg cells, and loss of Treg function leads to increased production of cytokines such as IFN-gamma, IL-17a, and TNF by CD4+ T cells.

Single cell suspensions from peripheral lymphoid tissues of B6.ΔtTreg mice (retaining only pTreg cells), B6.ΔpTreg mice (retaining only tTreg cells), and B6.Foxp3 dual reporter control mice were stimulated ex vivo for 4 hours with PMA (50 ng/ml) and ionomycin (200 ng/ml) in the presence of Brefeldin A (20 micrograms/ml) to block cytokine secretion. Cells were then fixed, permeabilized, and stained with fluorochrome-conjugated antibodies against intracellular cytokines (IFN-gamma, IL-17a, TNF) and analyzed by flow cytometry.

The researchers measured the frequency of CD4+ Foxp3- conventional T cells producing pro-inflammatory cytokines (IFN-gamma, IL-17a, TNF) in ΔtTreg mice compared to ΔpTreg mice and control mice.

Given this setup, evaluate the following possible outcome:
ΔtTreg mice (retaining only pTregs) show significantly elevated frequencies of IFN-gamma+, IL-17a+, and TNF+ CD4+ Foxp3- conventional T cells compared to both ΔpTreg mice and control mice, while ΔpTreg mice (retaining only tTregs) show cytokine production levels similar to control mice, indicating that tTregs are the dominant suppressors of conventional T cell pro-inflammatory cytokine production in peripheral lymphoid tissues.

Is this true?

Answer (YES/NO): NO